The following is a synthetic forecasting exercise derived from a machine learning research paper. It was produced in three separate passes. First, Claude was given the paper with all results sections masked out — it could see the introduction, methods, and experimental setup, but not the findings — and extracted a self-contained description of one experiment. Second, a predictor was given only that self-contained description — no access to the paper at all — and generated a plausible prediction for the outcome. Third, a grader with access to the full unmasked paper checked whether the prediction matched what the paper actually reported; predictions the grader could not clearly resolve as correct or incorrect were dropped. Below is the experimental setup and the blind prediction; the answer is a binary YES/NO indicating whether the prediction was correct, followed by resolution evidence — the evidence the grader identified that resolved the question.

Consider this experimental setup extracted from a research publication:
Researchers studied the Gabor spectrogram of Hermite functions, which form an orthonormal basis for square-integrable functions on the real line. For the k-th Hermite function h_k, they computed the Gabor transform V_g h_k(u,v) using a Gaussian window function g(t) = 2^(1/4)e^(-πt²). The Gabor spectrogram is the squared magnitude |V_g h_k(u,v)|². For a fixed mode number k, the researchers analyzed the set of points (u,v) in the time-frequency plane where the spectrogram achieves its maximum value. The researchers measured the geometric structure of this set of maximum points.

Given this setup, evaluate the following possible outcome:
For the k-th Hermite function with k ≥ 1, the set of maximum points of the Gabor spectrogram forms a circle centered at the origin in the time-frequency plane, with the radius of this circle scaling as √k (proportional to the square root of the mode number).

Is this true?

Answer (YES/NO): YES